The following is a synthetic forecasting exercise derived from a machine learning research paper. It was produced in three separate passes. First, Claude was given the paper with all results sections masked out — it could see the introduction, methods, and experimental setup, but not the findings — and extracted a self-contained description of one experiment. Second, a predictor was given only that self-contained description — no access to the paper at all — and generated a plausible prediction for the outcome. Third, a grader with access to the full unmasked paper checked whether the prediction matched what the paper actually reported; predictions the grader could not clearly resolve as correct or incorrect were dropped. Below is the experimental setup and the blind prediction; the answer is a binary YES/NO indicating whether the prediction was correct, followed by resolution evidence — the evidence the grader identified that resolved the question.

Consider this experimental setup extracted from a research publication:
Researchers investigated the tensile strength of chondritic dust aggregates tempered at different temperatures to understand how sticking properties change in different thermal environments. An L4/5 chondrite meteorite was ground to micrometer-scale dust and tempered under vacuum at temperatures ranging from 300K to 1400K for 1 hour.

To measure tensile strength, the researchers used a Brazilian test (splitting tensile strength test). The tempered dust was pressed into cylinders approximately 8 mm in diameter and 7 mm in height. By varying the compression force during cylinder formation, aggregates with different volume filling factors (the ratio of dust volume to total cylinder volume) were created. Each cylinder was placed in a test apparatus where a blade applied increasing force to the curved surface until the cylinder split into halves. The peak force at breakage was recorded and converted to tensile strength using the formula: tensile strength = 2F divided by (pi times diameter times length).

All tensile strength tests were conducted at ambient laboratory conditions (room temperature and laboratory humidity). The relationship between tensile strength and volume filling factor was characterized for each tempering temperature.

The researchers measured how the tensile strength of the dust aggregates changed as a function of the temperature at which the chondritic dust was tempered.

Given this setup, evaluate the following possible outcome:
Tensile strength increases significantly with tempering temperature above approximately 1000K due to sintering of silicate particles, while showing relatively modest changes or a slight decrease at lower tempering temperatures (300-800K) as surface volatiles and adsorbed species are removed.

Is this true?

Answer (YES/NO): NO